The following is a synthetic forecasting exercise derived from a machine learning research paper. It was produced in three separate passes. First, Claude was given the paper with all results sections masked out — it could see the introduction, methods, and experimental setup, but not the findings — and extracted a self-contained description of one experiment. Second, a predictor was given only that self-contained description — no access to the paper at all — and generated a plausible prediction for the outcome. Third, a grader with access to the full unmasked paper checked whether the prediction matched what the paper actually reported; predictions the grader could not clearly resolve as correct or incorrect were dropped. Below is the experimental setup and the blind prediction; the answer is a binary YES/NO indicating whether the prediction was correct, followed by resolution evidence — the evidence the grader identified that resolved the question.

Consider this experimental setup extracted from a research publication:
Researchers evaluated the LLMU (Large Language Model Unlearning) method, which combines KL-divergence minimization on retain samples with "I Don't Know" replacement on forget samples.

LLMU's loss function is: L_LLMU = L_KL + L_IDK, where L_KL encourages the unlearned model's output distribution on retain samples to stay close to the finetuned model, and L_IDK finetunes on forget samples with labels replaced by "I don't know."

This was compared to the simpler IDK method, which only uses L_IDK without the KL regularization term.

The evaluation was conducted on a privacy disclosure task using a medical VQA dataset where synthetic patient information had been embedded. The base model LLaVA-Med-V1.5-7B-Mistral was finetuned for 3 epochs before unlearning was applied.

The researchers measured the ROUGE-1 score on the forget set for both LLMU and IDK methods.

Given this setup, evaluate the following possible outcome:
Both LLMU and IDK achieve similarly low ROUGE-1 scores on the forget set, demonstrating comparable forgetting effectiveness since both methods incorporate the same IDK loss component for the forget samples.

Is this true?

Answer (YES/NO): NO